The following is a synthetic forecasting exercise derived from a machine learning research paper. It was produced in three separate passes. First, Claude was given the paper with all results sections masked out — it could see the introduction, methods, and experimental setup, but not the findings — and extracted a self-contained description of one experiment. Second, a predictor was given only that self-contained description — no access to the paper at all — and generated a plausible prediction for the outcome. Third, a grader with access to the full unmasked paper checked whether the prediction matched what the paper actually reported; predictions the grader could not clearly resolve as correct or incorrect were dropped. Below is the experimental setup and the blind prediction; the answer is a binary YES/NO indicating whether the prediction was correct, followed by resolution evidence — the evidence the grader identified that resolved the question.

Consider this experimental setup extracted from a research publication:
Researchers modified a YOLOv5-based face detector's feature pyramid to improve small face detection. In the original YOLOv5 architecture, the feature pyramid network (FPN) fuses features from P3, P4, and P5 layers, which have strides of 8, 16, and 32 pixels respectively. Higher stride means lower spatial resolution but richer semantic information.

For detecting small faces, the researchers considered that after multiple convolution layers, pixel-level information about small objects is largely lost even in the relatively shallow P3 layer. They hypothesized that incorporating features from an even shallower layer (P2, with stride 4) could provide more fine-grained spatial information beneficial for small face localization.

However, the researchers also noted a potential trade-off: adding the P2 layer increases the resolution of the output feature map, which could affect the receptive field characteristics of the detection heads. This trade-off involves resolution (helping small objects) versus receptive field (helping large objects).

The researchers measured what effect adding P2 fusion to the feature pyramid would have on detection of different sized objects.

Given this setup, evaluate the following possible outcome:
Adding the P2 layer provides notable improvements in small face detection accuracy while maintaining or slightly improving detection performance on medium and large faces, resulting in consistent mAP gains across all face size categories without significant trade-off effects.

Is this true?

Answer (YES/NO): NO